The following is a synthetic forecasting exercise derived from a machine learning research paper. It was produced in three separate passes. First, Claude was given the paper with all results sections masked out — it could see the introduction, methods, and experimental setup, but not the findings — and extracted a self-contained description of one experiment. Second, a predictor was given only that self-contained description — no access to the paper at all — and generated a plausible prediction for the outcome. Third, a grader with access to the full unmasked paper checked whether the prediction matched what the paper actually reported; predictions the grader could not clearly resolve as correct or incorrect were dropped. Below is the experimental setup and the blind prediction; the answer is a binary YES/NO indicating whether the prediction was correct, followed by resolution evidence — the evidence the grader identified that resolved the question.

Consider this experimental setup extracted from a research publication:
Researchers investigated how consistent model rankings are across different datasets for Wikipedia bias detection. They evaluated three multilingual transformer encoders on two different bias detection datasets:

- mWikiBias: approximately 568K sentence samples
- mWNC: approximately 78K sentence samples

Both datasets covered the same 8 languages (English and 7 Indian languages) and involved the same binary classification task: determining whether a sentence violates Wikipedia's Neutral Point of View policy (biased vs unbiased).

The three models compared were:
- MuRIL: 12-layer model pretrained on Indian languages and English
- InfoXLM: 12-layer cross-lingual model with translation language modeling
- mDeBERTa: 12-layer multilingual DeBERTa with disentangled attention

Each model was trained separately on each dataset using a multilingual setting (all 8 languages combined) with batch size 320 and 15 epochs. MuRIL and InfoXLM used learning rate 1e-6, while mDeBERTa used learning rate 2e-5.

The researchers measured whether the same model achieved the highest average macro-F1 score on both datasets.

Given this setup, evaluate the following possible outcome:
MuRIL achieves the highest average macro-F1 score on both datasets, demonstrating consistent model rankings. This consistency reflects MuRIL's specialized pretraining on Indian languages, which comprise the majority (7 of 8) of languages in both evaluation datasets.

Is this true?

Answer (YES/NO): NO